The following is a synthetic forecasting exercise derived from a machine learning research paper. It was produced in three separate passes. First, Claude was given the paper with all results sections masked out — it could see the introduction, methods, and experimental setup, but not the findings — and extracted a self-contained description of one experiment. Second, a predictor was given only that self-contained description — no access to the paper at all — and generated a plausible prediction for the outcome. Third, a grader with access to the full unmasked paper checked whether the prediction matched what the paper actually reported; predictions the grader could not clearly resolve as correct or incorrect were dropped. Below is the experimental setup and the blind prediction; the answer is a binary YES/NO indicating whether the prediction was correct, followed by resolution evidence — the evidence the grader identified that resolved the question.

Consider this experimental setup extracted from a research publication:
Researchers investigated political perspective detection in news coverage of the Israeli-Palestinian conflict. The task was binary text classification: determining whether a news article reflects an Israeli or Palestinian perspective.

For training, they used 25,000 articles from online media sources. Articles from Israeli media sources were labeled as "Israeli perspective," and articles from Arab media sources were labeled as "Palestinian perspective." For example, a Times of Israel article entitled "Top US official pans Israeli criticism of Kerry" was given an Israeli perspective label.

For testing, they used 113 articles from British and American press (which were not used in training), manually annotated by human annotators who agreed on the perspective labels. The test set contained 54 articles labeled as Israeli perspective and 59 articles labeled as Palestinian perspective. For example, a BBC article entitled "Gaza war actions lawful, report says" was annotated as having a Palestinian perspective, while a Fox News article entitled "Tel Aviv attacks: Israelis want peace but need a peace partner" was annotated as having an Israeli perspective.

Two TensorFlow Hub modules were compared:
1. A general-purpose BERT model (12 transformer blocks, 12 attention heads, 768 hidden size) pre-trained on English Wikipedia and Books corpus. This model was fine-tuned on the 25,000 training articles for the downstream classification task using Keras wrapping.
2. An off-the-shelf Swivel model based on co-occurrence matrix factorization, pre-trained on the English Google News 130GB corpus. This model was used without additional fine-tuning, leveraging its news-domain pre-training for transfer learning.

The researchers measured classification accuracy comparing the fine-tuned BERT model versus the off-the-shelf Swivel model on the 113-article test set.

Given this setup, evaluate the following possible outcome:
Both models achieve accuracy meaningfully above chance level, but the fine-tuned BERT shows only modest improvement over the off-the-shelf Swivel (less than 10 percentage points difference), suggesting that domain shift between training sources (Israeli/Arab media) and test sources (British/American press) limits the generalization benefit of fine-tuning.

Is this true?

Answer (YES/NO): NO